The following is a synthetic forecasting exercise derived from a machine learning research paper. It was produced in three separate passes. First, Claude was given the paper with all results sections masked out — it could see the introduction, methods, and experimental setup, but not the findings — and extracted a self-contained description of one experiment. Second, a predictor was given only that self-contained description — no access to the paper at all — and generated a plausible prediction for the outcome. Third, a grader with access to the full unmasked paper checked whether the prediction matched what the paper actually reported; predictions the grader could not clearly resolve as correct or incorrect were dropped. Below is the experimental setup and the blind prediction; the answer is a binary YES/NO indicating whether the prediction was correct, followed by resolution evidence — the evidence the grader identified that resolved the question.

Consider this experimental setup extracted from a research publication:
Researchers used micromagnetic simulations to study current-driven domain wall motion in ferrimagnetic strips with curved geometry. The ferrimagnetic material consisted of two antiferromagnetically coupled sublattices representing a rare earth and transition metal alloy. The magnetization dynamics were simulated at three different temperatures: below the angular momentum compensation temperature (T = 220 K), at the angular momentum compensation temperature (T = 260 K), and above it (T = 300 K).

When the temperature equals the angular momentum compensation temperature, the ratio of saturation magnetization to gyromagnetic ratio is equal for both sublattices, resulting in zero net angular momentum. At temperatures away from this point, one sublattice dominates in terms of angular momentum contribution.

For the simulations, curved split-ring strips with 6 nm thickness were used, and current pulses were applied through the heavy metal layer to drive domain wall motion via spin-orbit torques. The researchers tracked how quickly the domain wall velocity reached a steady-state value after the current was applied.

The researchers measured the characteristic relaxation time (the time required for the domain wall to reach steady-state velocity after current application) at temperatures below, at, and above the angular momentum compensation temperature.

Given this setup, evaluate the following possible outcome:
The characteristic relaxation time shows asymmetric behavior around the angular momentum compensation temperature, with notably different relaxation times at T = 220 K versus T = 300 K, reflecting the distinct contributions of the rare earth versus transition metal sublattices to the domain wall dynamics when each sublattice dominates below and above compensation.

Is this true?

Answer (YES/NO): NO